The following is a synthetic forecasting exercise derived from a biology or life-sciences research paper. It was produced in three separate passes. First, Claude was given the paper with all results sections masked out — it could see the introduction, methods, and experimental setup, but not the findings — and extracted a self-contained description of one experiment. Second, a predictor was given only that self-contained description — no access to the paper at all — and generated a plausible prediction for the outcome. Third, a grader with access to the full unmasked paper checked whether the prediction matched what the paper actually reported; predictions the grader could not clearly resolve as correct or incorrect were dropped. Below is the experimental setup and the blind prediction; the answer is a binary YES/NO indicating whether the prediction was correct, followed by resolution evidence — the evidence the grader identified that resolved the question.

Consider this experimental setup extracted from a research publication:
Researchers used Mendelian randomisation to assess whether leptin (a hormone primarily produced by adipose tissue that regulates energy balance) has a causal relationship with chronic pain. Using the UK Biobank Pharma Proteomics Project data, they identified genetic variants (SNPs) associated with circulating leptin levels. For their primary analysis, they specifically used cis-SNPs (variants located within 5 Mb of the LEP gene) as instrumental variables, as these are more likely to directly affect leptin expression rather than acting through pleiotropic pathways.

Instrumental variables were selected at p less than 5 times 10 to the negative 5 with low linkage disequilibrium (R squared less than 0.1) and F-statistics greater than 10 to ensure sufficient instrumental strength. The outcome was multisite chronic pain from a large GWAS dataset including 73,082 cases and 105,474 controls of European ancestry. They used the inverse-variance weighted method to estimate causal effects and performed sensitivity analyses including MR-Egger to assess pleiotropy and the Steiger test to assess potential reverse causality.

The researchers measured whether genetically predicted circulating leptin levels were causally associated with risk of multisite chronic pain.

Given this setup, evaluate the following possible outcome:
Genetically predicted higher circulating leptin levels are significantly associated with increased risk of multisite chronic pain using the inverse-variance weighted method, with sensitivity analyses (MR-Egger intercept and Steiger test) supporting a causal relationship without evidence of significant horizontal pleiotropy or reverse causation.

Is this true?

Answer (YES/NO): NO